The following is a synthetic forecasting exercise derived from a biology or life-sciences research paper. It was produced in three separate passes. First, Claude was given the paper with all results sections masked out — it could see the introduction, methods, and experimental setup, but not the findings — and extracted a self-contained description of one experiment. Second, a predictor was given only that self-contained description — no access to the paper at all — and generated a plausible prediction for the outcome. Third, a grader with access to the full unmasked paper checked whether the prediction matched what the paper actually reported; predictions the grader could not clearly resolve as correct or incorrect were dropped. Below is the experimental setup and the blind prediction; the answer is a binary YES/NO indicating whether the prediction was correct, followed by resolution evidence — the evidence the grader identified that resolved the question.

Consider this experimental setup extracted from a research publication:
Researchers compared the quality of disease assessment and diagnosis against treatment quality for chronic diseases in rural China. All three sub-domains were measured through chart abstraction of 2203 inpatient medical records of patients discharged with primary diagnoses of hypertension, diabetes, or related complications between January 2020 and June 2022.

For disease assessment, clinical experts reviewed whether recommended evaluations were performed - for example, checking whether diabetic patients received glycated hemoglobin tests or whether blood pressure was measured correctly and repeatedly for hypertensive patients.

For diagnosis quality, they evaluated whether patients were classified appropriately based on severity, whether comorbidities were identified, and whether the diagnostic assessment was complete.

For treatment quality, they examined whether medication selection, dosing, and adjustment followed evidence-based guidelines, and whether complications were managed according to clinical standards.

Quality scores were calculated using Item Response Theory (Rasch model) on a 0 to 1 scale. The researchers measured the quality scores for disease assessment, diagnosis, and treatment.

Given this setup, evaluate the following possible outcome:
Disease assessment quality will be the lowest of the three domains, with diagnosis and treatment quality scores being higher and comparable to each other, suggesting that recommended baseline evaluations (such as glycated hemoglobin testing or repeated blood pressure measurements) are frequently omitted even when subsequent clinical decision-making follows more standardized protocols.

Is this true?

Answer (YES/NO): NO